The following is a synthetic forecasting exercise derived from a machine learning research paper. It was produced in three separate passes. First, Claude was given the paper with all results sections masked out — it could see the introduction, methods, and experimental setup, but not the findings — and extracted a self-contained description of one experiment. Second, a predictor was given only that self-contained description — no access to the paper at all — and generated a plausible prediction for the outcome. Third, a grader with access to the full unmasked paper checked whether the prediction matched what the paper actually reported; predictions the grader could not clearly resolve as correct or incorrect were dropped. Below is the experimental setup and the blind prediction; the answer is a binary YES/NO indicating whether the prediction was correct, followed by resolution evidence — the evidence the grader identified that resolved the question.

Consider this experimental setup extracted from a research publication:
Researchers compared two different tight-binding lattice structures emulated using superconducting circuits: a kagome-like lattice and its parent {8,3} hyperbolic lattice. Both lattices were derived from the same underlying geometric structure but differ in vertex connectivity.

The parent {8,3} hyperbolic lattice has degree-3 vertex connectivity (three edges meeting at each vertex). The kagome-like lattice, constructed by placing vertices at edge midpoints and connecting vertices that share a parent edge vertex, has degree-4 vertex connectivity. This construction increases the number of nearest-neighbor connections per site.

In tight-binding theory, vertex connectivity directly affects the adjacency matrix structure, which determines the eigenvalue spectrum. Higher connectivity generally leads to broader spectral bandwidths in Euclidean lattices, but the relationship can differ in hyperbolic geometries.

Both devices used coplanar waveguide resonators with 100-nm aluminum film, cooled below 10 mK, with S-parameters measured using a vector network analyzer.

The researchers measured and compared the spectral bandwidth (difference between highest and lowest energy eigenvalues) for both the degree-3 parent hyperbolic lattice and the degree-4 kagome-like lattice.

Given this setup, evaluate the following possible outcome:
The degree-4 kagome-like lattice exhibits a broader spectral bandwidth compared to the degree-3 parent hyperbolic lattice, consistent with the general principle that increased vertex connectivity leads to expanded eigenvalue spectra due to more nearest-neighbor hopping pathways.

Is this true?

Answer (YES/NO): NO